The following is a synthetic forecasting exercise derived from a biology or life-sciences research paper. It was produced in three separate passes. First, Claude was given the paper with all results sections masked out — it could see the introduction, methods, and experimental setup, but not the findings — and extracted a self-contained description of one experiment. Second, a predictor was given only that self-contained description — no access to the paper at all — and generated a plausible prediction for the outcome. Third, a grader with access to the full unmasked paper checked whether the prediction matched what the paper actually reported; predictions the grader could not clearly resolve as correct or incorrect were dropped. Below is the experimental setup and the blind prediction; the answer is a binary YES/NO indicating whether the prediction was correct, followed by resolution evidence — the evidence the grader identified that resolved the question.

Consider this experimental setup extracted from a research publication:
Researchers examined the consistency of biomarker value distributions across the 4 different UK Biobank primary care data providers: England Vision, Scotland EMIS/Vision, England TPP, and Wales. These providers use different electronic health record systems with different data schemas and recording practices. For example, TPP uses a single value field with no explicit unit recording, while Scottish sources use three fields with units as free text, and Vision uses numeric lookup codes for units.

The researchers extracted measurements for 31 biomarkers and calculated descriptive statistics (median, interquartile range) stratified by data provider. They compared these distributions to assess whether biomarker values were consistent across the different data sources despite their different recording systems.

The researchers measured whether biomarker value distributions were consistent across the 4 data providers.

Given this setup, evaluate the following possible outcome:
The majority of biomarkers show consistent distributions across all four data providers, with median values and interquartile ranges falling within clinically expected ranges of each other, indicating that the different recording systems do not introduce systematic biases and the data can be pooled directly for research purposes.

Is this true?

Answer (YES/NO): NO